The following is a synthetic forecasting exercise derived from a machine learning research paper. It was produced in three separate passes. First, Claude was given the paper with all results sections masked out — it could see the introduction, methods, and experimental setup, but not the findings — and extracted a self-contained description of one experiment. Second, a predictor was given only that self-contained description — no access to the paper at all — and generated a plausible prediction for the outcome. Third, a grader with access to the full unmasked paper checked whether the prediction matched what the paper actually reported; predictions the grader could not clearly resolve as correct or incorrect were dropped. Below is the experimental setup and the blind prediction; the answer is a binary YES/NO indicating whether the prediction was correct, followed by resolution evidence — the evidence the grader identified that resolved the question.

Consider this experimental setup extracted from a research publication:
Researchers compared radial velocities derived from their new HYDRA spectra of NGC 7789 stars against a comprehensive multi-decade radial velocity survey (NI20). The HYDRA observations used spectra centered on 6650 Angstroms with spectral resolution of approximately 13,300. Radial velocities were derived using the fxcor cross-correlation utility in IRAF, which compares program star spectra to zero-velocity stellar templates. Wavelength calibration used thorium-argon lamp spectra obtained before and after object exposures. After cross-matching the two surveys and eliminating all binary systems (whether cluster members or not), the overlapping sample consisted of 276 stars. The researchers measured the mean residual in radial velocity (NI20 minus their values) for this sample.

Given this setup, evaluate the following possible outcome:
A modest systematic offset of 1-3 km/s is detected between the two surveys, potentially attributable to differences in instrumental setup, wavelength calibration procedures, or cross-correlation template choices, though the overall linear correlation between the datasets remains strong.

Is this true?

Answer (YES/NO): NO